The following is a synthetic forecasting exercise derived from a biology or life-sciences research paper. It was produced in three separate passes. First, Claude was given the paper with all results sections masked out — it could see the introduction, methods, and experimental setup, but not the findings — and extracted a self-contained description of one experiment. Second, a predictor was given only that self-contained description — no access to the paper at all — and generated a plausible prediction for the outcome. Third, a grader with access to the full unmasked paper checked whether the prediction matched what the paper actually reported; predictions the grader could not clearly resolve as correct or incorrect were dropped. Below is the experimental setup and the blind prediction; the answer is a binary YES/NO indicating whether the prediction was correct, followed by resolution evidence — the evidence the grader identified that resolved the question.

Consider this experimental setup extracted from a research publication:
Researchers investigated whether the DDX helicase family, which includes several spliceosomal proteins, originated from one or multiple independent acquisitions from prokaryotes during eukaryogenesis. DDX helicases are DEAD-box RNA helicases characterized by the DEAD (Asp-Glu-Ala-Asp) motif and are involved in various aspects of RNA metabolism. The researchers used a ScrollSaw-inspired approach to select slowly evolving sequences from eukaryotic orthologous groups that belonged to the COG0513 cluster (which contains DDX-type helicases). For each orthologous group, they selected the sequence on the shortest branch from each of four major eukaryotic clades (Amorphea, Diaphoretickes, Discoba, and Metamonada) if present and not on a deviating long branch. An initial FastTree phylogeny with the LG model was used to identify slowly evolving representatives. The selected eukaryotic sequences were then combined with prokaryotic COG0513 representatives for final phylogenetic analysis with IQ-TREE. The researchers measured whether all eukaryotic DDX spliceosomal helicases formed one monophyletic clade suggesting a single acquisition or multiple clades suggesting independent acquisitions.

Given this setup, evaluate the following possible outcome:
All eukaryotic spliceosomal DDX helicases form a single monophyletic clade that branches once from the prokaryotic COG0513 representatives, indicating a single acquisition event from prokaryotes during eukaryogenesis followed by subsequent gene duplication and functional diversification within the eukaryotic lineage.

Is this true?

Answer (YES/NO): NO